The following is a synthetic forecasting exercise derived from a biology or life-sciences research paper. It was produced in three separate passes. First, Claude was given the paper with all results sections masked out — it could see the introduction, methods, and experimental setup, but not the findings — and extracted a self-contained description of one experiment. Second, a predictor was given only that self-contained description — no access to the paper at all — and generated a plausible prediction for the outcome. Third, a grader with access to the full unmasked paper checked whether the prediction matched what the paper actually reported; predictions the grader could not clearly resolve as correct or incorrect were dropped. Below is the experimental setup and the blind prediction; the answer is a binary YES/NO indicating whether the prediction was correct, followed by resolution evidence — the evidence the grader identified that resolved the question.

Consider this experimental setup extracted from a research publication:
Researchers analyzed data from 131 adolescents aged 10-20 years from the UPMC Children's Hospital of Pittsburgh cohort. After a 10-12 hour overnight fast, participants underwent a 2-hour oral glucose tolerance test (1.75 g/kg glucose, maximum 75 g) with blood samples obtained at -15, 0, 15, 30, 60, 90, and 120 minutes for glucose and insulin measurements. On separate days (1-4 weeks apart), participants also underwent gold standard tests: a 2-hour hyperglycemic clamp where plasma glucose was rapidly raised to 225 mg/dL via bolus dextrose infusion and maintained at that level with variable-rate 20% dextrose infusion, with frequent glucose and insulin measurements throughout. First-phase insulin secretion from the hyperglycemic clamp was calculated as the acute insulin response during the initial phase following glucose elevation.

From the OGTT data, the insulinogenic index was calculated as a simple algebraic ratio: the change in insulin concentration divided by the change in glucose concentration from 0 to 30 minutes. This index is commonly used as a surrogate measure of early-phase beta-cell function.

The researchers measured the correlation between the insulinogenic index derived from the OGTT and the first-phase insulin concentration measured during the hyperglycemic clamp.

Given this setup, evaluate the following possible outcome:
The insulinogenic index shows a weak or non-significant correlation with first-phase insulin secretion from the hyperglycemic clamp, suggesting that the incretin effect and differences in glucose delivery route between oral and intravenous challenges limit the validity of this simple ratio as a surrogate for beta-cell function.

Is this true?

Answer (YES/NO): NO